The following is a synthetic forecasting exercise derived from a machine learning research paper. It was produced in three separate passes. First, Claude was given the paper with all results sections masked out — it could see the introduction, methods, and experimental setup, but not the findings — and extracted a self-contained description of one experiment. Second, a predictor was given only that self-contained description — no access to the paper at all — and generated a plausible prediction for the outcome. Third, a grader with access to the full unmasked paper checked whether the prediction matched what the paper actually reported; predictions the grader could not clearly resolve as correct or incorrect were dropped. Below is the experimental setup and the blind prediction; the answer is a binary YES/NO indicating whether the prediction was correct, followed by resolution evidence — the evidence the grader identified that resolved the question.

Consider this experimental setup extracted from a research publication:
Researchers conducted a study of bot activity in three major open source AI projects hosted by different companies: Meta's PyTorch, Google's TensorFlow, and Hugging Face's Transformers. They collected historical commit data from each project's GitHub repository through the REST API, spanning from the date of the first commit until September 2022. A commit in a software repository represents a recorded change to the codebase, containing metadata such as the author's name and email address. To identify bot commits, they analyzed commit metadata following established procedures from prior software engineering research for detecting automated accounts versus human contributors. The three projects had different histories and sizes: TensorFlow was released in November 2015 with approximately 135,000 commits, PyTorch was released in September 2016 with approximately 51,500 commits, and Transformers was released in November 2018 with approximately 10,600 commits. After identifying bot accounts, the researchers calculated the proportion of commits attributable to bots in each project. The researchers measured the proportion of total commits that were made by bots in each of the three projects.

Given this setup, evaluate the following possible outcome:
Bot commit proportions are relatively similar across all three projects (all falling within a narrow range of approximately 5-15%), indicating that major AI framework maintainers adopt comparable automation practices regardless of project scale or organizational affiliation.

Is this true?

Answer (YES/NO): NO